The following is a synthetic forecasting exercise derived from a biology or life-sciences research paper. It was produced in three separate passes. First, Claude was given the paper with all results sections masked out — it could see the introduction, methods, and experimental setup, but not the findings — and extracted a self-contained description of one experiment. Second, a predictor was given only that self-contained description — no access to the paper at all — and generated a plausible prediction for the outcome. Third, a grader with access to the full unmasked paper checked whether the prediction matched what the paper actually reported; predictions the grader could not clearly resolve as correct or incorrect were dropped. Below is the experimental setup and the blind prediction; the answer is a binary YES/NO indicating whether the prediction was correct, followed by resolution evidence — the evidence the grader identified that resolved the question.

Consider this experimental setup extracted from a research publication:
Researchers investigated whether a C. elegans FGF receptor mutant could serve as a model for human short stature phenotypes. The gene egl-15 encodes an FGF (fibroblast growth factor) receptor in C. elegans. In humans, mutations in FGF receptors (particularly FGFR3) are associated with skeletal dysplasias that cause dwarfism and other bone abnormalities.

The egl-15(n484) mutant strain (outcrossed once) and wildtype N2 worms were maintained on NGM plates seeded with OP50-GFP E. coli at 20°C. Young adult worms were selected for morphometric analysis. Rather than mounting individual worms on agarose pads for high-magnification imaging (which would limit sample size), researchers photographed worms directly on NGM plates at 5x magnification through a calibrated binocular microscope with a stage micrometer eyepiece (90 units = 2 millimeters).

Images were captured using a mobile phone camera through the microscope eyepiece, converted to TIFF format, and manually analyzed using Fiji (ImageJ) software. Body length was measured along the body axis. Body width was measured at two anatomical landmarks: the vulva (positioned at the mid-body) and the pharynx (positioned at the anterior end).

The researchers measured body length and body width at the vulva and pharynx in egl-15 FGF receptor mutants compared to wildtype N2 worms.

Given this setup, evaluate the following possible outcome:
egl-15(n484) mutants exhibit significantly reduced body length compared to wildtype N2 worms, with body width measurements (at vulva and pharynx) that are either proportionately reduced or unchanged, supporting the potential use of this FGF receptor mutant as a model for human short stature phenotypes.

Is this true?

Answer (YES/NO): NO